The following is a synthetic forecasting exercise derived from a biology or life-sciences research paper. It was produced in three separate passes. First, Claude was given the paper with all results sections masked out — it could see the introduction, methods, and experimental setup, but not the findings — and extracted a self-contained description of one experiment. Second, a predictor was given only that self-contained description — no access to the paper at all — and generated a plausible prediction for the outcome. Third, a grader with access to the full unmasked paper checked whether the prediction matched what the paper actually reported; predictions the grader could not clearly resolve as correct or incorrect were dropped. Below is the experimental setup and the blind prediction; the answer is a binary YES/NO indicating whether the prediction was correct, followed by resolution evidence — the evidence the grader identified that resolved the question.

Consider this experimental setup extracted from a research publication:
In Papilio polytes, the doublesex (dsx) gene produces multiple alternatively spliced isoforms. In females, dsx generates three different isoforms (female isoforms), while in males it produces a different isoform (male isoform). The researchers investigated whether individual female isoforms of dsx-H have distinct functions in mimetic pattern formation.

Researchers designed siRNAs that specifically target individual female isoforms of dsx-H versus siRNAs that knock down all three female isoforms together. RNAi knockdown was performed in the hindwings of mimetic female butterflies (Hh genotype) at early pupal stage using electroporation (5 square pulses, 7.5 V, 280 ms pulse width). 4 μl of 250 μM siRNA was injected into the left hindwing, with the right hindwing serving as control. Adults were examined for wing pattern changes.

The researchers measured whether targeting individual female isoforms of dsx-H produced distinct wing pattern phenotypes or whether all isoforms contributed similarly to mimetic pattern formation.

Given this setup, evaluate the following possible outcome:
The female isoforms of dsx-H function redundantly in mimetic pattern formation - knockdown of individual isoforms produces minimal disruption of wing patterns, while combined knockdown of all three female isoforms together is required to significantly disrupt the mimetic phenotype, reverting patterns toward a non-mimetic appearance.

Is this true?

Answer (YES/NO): NO